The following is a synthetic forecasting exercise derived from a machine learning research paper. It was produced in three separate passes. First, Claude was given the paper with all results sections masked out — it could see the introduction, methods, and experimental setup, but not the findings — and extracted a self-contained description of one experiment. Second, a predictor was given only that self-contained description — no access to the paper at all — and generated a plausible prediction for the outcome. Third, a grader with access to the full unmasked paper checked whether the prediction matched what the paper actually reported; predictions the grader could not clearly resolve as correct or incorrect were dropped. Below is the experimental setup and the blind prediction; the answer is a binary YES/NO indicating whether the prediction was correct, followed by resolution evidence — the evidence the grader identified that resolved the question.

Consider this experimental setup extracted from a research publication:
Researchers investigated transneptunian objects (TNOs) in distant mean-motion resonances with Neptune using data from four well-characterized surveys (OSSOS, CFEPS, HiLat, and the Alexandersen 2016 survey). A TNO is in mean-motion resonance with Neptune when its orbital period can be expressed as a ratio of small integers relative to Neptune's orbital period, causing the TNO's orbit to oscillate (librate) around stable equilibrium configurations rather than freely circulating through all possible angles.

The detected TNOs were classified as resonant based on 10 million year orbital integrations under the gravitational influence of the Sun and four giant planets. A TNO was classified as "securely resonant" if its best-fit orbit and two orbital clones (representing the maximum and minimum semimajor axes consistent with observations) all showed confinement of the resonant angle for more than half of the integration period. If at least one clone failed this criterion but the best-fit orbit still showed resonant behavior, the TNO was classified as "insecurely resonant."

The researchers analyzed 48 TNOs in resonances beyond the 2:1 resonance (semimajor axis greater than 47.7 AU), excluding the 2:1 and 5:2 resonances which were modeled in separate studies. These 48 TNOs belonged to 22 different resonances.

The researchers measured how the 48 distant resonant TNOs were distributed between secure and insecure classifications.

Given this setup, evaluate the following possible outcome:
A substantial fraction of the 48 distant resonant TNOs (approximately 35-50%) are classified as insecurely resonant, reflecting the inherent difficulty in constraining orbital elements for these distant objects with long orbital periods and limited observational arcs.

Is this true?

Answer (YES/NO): YES